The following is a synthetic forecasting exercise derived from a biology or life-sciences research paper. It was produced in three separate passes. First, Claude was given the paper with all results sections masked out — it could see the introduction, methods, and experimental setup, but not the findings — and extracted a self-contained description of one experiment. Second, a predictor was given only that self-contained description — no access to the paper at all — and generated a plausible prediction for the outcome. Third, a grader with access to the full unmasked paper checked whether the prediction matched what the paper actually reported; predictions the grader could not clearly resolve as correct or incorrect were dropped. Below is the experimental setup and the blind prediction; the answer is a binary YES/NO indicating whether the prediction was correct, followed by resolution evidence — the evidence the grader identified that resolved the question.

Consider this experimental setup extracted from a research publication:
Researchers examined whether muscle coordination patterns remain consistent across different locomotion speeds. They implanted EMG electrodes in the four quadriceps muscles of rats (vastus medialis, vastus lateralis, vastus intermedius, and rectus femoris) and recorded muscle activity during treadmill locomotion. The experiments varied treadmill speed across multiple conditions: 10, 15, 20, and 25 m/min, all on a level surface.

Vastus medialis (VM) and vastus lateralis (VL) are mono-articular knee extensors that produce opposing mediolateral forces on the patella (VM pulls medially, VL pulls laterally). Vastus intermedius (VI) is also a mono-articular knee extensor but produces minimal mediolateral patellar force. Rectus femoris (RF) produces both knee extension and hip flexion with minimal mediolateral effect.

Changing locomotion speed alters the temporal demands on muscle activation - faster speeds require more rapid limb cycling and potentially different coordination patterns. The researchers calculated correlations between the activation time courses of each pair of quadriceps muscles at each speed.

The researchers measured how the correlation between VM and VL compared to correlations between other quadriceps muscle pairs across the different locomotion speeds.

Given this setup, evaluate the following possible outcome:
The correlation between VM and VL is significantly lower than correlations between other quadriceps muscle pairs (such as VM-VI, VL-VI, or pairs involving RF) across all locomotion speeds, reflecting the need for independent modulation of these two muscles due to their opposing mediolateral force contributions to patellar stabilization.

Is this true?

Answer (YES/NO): NO